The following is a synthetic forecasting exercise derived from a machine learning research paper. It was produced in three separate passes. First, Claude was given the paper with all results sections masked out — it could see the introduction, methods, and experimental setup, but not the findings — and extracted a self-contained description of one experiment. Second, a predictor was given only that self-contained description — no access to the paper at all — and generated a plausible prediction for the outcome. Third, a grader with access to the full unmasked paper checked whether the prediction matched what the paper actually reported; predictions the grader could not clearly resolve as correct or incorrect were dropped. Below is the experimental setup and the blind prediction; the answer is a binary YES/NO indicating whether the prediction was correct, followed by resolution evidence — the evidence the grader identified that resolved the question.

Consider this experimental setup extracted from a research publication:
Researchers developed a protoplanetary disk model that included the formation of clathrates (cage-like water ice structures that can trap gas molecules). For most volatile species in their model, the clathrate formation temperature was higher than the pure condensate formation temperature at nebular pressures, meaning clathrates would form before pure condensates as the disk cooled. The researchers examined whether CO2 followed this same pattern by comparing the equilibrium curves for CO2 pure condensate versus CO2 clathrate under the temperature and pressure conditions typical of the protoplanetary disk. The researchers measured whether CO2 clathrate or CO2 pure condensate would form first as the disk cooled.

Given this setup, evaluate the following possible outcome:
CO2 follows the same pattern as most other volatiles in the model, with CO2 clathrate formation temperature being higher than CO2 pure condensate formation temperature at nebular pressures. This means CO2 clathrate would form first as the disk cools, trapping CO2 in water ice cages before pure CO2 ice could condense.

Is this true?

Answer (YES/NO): NO